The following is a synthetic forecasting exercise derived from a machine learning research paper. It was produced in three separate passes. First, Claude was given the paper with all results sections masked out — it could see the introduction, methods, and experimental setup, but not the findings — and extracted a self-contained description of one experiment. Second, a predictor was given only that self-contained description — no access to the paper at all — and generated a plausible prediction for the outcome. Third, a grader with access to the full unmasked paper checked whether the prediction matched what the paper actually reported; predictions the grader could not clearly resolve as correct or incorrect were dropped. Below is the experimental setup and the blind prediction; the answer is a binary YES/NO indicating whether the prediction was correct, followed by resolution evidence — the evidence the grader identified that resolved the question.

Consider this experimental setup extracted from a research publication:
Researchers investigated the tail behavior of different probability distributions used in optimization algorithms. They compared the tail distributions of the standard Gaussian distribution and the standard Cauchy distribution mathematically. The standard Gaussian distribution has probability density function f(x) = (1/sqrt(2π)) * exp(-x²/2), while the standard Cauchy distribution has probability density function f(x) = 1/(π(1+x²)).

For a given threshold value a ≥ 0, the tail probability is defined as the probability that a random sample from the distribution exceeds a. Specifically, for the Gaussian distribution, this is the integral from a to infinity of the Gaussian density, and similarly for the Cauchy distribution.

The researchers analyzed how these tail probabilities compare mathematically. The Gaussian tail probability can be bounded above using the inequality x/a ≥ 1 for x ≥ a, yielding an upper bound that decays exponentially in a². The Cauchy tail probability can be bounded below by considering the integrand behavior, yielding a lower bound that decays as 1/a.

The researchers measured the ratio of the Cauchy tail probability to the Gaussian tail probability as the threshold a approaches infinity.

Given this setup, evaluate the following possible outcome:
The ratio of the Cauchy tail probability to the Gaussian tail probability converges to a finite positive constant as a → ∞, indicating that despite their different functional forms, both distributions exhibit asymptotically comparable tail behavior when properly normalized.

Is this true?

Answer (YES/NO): NO